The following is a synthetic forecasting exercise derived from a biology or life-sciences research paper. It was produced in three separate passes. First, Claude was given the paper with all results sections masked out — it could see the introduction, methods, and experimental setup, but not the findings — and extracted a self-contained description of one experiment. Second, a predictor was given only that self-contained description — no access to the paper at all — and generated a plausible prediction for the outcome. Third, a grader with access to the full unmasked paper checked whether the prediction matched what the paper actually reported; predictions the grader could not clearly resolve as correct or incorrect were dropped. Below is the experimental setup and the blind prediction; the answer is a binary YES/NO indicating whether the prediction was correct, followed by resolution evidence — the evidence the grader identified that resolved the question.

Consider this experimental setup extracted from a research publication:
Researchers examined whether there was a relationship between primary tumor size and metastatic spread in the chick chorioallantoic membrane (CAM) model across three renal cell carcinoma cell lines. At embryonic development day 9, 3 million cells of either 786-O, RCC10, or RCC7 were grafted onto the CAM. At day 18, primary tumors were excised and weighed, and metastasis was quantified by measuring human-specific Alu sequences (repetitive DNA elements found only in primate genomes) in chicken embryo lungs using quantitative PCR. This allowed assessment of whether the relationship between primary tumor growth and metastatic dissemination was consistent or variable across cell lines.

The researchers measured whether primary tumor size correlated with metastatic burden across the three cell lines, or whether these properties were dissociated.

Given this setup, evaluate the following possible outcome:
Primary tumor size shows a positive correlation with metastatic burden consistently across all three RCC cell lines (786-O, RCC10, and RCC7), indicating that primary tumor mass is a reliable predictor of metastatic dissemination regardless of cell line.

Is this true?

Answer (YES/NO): NO